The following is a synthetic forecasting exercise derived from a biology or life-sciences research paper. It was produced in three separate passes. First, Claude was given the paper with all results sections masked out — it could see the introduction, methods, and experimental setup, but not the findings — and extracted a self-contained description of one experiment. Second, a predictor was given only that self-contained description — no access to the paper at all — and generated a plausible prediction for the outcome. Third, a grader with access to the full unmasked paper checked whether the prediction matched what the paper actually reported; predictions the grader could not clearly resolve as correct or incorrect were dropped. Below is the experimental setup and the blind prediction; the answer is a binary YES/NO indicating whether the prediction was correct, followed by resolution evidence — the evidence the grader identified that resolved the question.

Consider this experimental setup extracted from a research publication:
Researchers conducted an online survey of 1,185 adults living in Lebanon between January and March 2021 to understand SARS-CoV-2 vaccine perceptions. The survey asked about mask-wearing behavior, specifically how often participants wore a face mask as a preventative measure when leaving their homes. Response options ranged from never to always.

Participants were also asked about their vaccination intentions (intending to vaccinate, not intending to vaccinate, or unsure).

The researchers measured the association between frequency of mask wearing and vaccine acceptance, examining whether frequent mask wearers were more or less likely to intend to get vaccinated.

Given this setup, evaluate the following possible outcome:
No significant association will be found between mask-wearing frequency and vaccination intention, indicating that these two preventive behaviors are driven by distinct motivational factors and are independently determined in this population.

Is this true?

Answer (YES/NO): NO